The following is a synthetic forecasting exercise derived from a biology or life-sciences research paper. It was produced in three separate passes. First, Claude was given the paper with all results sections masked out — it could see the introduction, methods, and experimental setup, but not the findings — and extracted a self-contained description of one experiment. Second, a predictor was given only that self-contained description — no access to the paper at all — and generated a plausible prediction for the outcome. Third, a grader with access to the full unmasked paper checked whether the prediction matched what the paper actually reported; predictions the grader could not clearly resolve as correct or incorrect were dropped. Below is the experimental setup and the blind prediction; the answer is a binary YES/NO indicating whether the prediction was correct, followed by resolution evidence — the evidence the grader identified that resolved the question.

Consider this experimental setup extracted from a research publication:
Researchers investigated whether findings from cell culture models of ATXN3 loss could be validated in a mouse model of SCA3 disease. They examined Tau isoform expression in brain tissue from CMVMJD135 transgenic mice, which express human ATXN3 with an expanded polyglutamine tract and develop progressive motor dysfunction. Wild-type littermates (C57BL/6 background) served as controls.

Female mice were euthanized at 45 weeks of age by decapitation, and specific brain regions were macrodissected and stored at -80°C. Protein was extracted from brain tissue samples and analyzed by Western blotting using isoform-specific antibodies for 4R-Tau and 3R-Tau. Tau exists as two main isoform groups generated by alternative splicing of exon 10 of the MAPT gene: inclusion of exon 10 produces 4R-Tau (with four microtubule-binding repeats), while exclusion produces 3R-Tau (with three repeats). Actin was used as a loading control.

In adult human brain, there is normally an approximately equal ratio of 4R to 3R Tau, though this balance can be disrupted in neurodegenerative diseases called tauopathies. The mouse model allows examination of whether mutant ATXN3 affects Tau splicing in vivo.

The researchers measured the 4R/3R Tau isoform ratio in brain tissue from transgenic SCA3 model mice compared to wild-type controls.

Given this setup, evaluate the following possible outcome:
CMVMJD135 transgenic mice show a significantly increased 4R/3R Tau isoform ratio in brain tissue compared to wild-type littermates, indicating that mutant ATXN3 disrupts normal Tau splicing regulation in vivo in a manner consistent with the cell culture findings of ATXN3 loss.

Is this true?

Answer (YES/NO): NO